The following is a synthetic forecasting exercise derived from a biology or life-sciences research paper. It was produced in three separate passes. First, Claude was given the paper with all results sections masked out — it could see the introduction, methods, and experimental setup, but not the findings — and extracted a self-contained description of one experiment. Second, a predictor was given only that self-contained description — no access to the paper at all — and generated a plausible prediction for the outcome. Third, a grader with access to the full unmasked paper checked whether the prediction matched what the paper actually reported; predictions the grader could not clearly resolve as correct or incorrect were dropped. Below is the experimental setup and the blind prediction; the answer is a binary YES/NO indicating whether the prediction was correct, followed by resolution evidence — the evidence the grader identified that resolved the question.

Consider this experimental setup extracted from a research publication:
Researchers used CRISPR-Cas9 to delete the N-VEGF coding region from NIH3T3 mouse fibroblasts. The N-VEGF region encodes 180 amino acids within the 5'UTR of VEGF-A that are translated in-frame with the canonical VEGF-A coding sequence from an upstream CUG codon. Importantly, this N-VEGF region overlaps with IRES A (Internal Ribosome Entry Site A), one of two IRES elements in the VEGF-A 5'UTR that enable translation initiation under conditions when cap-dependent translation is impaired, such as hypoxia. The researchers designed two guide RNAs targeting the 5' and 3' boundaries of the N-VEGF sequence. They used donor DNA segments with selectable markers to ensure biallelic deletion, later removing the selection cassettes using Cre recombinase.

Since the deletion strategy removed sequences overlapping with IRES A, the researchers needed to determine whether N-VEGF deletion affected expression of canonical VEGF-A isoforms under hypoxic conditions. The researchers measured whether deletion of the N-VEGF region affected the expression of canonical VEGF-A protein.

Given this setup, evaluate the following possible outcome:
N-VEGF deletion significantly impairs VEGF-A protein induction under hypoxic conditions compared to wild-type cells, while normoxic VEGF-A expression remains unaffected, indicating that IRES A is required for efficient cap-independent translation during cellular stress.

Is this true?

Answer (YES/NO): NO